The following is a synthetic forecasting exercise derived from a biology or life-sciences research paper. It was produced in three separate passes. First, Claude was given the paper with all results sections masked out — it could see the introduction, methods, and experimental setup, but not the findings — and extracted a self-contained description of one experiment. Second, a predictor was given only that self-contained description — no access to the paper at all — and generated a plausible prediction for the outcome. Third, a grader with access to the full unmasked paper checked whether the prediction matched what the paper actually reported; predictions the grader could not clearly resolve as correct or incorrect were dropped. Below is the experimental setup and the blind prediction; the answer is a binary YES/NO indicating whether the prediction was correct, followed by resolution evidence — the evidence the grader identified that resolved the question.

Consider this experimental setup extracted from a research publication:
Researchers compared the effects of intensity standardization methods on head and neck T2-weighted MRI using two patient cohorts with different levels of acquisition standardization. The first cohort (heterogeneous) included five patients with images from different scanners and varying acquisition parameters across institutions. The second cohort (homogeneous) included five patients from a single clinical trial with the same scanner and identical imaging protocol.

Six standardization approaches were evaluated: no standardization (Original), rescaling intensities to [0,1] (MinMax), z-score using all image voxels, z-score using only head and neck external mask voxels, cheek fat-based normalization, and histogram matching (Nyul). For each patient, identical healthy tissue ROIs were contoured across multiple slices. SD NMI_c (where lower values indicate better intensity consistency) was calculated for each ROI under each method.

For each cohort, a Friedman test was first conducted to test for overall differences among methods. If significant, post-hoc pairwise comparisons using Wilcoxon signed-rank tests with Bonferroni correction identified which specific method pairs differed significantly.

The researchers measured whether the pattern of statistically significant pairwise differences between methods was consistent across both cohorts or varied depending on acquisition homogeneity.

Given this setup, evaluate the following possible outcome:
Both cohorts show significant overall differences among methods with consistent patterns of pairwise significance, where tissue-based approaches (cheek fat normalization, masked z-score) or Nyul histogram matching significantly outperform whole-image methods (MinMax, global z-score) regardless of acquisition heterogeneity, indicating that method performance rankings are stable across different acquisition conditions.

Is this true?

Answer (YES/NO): NO